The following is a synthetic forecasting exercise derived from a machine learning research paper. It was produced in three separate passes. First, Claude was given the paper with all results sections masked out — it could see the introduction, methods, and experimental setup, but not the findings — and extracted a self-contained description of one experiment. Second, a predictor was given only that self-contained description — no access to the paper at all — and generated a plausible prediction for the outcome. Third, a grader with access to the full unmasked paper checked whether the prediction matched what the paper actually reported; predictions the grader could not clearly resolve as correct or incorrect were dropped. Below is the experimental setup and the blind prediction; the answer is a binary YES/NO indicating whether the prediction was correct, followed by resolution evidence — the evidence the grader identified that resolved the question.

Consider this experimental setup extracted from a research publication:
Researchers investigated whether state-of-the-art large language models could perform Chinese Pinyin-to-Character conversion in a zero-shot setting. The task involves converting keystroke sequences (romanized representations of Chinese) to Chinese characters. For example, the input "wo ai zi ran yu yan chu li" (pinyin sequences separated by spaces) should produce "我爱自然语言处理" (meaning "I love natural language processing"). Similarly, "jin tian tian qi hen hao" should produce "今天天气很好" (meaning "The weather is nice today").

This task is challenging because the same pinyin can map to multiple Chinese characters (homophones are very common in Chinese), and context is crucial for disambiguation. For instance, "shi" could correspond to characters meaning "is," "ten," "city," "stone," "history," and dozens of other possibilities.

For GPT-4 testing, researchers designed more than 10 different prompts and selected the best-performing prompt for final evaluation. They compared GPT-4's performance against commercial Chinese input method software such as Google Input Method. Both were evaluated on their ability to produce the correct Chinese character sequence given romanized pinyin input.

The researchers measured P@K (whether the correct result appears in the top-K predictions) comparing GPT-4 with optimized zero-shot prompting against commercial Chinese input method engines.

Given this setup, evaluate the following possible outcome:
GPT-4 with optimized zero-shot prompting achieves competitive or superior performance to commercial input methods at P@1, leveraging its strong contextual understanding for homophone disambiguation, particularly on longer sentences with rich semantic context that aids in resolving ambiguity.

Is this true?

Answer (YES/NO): NO